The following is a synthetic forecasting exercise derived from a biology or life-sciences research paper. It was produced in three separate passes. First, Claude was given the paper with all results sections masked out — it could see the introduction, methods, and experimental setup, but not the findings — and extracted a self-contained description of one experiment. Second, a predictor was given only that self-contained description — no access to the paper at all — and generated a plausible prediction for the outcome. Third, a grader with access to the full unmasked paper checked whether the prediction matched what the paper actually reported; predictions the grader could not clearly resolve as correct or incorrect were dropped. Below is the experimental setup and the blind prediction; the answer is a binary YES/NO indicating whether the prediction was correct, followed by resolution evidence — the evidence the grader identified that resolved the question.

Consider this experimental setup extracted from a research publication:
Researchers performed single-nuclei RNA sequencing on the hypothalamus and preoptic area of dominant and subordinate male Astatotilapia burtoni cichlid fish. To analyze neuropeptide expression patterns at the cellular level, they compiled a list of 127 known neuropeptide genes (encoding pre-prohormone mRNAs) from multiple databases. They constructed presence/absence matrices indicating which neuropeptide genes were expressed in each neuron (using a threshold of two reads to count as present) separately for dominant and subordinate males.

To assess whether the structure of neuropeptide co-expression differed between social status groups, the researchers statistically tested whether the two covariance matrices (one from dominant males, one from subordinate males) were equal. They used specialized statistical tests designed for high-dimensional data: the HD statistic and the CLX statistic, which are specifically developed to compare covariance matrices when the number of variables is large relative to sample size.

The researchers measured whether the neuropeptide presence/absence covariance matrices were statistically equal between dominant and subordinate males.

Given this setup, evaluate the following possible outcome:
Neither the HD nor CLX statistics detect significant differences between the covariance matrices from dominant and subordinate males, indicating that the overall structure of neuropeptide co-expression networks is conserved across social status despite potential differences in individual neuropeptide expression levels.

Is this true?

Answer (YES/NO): NO